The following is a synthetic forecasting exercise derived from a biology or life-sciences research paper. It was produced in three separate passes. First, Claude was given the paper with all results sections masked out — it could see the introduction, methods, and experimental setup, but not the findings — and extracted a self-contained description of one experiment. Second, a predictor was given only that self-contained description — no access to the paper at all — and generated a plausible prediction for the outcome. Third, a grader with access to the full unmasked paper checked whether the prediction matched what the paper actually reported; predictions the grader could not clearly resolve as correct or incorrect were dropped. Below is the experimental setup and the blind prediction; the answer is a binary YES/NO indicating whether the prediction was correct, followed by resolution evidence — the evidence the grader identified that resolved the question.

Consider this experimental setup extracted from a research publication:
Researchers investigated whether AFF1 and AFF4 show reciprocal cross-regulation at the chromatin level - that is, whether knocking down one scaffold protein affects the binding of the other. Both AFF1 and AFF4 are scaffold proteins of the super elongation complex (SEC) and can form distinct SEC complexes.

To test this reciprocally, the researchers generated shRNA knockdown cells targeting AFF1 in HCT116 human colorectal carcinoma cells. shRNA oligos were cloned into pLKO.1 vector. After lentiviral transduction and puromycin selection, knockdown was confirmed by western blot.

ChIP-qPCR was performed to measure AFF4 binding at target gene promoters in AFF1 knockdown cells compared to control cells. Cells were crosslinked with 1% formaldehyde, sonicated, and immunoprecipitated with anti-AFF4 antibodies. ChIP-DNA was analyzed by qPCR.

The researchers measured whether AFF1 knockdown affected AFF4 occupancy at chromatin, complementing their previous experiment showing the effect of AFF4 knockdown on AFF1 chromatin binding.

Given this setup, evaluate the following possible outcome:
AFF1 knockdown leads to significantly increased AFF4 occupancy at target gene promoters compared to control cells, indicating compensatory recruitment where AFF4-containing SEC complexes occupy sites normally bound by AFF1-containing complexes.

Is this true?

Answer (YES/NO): YES